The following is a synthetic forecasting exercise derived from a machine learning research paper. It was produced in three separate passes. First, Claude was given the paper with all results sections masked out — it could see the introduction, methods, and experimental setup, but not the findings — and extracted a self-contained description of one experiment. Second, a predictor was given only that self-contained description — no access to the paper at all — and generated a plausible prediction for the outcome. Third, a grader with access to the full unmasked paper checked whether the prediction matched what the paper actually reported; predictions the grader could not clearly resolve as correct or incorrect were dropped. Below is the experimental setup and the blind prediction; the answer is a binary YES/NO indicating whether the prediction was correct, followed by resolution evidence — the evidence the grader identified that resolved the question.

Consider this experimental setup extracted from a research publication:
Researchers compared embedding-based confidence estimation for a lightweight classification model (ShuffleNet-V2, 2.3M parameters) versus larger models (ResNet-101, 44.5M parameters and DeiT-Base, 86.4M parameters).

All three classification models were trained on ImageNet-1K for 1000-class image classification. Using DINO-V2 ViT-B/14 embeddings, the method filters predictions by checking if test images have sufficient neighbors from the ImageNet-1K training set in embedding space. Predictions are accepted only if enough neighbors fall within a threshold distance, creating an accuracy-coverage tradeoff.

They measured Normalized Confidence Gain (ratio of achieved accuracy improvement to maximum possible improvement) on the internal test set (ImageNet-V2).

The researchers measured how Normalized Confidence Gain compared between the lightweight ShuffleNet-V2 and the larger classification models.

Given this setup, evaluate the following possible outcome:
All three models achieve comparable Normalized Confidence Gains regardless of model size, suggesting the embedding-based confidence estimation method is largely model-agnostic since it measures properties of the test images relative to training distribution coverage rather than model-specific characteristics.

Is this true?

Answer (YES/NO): NO